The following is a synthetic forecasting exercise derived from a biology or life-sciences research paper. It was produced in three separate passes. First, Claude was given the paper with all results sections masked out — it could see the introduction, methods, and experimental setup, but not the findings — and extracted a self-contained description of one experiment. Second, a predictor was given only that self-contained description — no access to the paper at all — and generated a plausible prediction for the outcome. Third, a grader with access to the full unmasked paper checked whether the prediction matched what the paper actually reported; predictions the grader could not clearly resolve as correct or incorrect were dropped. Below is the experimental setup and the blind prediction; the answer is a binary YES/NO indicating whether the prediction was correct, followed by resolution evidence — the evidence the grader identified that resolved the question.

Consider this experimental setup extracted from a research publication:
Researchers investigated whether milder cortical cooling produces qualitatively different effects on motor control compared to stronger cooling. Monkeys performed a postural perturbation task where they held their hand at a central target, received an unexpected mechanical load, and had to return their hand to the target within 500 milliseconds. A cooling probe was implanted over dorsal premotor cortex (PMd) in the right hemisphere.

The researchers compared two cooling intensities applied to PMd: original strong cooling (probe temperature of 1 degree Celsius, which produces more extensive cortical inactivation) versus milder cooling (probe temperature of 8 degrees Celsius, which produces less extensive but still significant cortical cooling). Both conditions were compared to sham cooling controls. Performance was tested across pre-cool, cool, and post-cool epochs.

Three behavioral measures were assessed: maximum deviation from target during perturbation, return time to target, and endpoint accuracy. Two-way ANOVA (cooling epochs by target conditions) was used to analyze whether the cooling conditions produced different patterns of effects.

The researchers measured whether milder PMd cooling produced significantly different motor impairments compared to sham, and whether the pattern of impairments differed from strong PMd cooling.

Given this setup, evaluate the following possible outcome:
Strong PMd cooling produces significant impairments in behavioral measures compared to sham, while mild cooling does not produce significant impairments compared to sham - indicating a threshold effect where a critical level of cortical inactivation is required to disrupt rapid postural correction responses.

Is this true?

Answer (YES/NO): NO